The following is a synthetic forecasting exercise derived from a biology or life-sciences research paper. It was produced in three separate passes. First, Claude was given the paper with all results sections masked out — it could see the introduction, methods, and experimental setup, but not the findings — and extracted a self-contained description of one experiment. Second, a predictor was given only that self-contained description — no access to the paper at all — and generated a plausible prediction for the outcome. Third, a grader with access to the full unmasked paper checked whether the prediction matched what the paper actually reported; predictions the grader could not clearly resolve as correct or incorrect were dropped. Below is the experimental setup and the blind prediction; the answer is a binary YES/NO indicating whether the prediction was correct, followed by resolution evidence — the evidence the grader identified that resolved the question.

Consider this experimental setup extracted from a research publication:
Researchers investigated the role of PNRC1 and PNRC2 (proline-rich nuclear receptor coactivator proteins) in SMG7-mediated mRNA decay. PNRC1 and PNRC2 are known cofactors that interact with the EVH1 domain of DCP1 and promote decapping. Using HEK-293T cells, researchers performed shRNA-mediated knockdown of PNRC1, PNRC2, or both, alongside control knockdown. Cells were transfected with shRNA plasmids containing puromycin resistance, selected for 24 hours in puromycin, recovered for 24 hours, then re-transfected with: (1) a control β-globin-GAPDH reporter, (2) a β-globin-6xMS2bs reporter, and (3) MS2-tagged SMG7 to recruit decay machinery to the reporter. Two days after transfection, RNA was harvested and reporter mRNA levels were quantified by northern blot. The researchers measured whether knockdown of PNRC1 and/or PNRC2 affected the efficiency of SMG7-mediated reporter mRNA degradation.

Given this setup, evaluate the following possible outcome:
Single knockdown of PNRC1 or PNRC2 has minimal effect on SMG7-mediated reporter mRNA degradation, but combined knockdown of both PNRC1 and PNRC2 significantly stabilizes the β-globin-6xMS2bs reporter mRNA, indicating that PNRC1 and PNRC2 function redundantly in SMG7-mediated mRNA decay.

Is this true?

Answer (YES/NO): NO